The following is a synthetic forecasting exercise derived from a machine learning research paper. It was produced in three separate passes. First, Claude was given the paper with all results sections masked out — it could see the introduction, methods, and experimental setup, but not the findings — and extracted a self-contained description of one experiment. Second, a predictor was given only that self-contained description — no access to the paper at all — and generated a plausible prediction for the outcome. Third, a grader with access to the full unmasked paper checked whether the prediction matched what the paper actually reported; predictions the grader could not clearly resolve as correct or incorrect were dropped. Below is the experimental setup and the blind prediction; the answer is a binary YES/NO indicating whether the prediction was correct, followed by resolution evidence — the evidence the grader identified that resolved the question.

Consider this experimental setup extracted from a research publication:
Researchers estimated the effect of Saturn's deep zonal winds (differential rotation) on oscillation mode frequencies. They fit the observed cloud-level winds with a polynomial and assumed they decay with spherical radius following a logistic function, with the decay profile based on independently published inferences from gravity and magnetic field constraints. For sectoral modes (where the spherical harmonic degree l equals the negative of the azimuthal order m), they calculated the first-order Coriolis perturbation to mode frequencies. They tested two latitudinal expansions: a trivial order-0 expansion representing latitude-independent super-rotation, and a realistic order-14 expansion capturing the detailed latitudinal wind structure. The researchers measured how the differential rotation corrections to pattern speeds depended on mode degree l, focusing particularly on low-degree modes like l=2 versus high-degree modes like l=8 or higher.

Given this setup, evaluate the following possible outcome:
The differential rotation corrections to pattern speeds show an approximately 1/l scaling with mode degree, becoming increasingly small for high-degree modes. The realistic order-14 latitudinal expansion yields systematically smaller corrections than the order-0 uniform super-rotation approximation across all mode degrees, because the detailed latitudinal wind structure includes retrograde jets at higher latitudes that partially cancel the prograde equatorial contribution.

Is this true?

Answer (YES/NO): NO